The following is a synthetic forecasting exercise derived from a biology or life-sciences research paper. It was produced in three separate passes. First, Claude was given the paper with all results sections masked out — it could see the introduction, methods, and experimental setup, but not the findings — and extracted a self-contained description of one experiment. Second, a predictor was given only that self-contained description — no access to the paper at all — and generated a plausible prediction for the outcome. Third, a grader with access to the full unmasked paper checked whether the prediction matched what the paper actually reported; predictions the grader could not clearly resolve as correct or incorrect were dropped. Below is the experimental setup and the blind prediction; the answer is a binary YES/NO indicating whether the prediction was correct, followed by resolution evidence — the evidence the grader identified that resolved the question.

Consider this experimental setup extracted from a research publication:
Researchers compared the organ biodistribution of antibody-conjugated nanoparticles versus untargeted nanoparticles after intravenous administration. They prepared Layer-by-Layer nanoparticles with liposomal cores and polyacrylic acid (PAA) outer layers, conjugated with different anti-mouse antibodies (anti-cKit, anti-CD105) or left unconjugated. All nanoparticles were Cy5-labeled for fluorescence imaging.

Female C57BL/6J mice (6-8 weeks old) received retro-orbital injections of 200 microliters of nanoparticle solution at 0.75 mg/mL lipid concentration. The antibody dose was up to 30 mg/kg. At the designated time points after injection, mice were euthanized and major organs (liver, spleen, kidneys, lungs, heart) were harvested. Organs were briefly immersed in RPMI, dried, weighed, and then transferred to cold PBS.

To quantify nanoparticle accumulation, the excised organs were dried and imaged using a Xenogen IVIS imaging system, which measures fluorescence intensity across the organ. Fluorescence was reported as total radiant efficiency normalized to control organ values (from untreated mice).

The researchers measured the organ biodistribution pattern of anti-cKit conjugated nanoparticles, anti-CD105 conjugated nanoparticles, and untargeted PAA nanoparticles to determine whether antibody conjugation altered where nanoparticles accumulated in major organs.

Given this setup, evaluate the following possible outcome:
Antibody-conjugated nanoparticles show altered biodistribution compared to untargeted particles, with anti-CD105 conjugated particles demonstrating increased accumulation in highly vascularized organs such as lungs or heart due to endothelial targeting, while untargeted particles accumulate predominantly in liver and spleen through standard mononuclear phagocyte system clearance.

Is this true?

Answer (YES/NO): NO